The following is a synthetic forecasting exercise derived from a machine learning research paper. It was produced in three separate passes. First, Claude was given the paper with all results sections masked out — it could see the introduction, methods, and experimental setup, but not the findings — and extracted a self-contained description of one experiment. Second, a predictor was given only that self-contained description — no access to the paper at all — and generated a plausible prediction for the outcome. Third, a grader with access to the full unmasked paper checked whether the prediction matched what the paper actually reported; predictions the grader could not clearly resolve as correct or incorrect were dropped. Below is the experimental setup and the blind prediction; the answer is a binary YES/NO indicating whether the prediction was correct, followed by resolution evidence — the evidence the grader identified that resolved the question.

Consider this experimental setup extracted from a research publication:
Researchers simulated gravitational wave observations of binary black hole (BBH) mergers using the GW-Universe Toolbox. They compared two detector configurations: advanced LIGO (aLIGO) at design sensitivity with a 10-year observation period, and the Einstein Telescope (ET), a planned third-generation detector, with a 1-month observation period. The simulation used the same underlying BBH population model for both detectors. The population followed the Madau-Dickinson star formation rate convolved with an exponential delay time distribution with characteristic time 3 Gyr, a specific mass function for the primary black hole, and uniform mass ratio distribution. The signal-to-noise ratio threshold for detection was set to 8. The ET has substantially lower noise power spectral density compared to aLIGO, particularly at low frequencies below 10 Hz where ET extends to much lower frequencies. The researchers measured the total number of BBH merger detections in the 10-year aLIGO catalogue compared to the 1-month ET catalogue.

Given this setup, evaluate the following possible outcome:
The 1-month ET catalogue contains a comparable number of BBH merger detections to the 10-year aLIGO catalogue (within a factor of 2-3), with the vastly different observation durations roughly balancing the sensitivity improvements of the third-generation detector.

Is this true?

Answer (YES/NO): YES